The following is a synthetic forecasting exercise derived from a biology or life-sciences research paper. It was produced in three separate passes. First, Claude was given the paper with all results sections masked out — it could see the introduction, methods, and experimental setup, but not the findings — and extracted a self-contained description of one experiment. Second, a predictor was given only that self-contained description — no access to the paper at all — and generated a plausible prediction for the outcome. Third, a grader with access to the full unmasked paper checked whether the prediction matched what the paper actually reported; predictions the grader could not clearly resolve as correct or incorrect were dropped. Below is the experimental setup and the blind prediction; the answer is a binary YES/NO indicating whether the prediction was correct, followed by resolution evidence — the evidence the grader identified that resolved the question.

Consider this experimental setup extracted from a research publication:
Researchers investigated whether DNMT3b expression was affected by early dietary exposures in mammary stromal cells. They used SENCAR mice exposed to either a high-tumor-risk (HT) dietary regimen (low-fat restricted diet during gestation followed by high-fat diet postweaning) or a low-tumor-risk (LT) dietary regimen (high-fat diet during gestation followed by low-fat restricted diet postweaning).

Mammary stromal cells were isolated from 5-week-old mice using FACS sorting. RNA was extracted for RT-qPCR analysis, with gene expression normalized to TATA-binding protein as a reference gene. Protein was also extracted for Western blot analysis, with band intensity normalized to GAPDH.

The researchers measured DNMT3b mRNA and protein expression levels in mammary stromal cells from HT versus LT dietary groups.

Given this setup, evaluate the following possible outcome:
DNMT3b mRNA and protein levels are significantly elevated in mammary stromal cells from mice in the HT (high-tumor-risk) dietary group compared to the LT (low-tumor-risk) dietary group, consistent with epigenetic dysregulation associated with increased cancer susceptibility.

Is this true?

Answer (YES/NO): NO